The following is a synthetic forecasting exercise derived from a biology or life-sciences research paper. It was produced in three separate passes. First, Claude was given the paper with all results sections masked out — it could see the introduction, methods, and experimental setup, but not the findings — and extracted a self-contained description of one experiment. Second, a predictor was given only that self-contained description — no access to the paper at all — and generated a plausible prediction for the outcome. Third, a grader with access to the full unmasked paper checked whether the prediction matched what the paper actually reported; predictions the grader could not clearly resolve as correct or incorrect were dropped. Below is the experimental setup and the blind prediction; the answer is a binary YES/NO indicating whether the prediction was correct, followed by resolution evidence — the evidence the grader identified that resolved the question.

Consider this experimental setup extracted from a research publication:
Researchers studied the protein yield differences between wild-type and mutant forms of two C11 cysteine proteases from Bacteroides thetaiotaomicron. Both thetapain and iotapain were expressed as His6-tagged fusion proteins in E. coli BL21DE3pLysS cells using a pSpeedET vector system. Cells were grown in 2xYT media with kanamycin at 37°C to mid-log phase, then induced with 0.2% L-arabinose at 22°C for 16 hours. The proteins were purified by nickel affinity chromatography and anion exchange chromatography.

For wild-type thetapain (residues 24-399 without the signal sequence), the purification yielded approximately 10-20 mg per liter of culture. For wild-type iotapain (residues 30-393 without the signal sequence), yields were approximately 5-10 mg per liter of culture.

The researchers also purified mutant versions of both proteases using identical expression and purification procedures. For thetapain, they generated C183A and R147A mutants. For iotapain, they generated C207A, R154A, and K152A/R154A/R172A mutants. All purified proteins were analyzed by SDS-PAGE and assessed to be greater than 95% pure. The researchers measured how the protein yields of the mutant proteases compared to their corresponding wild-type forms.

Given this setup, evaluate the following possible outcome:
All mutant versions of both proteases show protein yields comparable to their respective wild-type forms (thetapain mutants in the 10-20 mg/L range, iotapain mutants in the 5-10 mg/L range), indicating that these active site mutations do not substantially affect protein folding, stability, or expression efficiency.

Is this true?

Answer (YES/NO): YES